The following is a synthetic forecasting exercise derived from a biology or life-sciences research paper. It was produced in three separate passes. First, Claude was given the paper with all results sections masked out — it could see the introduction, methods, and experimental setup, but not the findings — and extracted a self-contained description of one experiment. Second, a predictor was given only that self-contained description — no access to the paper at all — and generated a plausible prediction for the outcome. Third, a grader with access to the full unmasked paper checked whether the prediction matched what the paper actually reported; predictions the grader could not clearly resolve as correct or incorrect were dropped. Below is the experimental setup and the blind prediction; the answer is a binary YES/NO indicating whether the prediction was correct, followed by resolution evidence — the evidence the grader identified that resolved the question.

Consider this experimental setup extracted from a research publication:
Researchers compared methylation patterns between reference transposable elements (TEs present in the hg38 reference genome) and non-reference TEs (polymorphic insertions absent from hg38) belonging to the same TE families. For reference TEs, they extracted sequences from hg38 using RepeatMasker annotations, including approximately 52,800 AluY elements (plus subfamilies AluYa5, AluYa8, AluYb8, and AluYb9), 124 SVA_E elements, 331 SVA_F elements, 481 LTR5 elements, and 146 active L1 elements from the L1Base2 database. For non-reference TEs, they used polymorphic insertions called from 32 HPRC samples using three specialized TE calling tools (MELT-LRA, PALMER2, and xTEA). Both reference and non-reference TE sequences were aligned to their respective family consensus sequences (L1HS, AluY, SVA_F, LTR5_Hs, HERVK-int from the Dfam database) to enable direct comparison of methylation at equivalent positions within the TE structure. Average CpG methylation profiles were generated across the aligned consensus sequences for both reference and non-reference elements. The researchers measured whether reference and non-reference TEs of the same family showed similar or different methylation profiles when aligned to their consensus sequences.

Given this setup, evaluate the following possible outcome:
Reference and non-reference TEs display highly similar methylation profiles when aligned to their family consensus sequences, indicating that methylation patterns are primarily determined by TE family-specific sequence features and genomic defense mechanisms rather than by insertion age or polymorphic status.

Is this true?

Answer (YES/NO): YES